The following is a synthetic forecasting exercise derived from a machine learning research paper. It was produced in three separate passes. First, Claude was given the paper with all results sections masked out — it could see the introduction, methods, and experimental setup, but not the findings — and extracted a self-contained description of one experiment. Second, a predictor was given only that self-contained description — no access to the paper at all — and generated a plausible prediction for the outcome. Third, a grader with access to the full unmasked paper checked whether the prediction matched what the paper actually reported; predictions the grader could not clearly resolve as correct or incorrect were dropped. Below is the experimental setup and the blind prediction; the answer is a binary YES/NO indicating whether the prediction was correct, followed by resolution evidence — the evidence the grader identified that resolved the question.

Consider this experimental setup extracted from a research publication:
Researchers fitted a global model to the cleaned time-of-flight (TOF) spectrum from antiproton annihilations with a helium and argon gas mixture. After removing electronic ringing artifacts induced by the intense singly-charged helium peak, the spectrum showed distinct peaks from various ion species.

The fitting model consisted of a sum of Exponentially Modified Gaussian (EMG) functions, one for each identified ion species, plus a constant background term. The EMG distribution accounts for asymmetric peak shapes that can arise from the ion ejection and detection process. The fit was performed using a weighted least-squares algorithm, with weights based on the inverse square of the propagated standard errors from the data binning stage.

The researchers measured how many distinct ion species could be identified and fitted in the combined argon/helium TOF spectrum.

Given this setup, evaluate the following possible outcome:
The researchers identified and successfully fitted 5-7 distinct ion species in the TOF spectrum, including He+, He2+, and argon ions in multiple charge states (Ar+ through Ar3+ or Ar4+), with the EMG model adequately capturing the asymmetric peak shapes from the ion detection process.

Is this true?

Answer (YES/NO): NO